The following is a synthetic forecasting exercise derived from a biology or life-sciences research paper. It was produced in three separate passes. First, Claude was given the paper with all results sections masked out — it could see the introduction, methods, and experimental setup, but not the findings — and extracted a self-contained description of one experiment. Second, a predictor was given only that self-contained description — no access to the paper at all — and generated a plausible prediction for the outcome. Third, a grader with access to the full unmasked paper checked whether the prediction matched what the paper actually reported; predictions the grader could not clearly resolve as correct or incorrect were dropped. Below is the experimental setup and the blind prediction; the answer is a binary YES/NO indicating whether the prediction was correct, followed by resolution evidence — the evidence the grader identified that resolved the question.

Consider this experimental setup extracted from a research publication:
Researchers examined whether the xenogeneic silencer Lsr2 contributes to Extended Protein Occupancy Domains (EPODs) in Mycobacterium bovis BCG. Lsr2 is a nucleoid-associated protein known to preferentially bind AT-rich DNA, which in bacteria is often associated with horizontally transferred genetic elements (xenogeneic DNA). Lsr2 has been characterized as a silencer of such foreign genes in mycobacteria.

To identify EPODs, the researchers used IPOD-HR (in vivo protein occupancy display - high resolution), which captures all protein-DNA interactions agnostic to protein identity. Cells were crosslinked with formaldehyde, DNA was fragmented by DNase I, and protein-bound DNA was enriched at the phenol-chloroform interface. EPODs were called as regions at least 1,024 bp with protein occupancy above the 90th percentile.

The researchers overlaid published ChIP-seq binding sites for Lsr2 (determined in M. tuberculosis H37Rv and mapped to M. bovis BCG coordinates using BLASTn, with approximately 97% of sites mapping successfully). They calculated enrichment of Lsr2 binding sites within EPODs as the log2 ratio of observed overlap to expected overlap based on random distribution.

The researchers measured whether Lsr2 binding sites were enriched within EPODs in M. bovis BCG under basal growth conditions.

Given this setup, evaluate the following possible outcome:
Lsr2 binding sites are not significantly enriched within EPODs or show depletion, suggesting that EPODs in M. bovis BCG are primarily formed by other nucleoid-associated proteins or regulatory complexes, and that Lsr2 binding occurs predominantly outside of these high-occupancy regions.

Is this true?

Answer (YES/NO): YES